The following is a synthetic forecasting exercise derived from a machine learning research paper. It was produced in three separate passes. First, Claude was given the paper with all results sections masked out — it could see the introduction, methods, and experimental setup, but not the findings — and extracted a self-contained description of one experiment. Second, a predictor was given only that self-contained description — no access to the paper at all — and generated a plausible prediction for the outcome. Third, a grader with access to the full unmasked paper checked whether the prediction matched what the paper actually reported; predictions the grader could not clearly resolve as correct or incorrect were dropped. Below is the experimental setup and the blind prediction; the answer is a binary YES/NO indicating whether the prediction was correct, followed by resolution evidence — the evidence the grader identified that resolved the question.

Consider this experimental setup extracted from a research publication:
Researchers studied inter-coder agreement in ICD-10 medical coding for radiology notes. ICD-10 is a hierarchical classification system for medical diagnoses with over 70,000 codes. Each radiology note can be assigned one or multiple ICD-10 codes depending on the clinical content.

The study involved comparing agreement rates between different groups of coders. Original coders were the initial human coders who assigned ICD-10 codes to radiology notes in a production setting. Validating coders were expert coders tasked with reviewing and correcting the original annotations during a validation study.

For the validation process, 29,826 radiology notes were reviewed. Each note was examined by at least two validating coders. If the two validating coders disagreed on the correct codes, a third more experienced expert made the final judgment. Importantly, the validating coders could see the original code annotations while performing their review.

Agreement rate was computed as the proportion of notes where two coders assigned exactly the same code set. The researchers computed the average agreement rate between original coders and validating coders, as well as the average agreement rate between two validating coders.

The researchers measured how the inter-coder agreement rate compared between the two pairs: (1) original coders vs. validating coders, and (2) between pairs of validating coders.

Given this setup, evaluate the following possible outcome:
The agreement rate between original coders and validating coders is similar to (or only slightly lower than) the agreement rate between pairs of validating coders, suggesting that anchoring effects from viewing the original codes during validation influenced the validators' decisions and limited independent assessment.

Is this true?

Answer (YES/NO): YES